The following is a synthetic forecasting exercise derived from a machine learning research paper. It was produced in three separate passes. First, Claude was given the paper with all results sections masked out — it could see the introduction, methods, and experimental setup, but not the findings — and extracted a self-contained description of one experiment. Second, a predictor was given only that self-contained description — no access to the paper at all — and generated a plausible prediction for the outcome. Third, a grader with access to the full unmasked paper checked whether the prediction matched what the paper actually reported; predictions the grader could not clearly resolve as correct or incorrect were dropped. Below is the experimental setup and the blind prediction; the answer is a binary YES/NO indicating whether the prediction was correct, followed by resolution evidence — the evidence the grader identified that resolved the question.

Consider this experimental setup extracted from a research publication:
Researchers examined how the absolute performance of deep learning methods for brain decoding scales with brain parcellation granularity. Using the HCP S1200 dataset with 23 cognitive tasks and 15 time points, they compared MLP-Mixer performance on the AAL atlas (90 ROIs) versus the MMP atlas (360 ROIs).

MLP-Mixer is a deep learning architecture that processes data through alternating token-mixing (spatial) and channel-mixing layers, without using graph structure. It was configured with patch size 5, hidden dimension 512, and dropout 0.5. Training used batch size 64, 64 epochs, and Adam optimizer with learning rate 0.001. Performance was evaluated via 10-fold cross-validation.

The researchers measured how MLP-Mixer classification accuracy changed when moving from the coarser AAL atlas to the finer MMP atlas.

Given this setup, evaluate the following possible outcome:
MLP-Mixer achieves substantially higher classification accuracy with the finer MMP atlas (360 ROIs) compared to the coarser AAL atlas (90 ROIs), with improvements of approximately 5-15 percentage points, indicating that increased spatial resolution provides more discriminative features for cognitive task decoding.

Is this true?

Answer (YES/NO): YES